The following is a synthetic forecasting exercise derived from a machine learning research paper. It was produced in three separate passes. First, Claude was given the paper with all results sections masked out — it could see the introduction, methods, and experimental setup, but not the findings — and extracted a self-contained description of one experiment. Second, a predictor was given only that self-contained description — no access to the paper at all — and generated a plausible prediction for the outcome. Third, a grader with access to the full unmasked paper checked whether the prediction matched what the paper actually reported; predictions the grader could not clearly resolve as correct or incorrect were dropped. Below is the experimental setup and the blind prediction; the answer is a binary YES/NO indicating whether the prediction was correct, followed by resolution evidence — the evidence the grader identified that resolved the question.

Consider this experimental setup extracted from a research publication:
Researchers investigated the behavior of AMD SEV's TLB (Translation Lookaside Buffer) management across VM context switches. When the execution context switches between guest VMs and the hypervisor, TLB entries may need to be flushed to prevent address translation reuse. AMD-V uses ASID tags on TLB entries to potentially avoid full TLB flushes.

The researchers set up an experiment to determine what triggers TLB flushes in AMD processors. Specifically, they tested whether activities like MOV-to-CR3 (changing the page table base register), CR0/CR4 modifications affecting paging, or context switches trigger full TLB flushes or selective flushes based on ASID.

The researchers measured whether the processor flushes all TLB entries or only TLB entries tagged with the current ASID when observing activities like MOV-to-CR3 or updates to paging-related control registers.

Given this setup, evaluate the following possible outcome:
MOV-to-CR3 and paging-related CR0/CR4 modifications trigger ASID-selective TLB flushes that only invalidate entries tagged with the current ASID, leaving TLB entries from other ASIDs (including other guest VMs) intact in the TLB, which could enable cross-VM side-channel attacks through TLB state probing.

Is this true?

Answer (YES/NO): NO